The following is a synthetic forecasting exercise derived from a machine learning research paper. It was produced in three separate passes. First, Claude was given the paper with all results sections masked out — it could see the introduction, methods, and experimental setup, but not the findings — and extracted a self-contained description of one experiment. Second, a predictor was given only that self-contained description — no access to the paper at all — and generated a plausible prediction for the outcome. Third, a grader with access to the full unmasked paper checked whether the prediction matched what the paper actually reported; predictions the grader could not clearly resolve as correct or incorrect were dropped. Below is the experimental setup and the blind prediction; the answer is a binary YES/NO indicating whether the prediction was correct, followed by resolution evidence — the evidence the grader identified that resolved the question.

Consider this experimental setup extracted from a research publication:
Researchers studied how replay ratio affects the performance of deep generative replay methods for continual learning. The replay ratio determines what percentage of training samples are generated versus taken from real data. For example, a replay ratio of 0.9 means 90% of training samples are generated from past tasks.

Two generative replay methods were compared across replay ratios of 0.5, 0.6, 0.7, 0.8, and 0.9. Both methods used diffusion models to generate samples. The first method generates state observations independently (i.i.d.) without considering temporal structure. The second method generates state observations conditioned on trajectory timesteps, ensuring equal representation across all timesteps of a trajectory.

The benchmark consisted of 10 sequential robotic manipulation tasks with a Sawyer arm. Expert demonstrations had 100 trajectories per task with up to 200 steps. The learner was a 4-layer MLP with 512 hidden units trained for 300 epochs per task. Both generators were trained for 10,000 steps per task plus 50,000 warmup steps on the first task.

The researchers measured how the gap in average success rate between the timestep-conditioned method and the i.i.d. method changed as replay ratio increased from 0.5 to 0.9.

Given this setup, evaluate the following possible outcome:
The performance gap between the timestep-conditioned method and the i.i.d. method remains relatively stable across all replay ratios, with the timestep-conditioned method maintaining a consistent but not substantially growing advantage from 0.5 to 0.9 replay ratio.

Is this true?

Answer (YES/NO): NO